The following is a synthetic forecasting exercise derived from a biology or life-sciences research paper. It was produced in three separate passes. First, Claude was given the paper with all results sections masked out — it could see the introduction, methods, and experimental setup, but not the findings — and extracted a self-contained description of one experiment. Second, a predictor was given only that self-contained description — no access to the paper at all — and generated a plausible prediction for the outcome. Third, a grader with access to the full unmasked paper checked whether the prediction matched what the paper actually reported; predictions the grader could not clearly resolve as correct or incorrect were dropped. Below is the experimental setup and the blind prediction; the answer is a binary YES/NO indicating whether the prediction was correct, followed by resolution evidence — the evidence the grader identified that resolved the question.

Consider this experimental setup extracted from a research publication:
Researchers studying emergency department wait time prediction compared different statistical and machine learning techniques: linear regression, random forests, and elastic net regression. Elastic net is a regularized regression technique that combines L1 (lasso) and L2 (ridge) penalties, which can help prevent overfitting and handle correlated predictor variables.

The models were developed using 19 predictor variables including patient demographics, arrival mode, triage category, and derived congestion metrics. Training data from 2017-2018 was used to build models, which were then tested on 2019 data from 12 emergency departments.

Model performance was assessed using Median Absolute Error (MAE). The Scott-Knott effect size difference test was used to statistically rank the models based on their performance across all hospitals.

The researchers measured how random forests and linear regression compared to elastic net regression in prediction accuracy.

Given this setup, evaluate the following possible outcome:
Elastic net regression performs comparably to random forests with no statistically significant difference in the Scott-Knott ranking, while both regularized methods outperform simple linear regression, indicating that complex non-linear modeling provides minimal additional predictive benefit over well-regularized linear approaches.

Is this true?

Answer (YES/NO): NO